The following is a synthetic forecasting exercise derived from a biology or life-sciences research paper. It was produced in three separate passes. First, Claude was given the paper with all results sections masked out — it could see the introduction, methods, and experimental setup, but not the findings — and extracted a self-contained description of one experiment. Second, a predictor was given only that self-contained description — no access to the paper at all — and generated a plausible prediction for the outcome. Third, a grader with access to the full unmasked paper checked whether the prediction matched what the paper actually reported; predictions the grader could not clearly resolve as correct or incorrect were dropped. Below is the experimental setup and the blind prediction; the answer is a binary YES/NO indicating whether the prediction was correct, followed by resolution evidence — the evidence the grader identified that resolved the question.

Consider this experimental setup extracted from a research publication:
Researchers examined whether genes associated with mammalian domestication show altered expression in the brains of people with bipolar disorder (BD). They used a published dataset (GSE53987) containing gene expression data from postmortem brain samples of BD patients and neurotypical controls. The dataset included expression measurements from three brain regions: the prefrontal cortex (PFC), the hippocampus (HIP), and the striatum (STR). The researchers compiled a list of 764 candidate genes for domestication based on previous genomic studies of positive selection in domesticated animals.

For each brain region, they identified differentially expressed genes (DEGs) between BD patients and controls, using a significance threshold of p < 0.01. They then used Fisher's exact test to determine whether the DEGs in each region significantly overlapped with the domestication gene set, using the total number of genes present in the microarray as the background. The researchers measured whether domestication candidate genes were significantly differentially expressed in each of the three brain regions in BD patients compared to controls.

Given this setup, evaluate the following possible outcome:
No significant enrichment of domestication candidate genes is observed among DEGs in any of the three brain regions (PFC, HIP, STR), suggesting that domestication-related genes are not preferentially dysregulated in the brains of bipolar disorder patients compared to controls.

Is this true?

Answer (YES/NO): NO